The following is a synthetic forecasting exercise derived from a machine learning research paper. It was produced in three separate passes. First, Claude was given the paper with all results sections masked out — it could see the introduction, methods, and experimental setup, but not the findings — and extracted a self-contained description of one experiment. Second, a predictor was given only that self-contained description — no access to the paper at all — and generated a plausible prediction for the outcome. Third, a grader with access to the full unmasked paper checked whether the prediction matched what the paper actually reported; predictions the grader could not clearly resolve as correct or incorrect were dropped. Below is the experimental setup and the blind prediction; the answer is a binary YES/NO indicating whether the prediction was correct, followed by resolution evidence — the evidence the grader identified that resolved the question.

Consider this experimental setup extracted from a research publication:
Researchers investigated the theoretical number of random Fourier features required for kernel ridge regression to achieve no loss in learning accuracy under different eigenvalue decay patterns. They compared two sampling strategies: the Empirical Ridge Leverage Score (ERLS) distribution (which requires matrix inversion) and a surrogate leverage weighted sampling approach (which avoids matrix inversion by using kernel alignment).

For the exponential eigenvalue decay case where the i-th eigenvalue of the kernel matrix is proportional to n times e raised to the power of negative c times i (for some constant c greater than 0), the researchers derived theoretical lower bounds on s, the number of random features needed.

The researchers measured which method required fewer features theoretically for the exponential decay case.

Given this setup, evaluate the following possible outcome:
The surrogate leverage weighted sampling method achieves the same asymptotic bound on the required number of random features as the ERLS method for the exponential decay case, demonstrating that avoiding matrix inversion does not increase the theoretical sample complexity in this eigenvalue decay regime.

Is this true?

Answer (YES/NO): NO